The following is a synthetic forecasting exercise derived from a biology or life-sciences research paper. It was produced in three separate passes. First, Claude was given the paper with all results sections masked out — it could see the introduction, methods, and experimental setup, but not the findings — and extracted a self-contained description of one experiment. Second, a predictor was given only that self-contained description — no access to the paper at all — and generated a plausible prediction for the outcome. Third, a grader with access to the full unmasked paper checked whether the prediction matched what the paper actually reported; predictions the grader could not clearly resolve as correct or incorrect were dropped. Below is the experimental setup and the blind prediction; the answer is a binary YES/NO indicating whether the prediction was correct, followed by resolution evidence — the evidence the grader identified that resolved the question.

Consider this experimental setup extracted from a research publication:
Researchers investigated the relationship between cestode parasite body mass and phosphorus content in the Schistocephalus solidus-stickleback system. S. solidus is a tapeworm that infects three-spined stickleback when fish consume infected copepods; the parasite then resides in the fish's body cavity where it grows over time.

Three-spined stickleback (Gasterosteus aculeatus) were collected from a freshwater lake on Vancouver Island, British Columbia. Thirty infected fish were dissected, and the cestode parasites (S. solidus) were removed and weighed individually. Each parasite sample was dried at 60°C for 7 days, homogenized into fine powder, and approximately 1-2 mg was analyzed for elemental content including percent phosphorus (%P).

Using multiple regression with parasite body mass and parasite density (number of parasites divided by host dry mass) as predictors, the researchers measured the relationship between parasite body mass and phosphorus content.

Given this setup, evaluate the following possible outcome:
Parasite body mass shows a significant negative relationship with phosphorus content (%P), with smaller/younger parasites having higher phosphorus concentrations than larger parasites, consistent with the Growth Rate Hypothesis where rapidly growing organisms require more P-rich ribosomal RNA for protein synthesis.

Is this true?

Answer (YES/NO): YES